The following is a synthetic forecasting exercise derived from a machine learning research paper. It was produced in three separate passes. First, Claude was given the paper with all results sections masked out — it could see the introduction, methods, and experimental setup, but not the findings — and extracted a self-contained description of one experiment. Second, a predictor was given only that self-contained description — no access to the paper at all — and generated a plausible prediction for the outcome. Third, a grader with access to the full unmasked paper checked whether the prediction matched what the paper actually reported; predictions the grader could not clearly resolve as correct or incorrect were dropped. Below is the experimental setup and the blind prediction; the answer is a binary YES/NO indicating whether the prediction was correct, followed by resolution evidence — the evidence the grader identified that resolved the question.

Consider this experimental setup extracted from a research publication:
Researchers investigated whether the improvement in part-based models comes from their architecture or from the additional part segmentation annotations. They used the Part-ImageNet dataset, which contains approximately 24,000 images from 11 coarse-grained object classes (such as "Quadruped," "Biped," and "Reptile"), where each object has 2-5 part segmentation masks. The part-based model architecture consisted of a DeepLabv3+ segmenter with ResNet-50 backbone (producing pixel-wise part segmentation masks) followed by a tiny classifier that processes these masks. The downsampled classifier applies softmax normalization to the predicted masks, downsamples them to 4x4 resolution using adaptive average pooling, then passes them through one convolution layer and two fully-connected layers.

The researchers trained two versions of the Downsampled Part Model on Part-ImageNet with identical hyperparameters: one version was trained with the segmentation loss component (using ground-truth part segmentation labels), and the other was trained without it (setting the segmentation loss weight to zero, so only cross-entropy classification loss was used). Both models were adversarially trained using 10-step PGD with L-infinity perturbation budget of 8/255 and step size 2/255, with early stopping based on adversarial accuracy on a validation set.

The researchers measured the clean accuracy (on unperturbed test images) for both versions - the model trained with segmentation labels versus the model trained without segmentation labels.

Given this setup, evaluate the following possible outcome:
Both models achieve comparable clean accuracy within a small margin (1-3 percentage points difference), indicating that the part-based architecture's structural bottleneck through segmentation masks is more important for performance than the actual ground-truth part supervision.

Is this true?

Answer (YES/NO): NO